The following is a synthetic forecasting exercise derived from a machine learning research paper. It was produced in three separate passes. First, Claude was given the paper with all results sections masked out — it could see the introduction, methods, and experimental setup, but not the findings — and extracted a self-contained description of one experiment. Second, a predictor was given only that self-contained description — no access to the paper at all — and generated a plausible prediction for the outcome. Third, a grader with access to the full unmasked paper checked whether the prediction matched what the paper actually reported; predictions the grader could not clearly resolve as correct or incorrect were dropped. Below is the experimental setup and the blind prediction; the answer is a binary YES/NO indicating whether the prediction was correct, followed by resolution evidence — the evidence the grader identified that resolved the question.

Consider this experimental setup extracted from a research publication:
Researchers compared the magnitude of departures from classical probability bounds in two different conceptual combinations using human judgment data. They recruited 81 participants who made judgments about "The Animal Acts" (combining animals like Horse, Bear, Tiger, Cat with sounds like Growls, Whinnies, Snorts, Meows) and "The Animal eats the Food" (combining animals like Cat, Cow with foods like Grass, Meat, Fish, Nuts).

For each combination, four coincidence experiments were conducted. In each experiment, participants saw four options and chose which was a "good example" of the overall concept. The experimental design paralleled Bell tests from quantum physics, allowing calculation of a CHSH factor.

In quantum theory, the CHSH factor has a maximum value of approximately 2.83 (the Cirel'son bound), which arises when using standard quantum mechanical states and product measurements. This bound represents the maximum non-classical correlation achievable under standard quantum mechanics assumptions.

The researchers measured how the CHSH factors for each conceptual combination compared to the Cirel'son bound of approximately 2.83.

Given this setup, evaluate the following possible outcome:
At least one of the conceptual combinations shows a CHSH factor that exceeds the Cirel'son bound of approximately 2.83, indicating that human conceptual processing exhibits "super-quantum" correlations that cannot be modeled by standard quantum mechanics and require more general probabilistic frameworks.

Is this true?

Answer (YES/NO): NO